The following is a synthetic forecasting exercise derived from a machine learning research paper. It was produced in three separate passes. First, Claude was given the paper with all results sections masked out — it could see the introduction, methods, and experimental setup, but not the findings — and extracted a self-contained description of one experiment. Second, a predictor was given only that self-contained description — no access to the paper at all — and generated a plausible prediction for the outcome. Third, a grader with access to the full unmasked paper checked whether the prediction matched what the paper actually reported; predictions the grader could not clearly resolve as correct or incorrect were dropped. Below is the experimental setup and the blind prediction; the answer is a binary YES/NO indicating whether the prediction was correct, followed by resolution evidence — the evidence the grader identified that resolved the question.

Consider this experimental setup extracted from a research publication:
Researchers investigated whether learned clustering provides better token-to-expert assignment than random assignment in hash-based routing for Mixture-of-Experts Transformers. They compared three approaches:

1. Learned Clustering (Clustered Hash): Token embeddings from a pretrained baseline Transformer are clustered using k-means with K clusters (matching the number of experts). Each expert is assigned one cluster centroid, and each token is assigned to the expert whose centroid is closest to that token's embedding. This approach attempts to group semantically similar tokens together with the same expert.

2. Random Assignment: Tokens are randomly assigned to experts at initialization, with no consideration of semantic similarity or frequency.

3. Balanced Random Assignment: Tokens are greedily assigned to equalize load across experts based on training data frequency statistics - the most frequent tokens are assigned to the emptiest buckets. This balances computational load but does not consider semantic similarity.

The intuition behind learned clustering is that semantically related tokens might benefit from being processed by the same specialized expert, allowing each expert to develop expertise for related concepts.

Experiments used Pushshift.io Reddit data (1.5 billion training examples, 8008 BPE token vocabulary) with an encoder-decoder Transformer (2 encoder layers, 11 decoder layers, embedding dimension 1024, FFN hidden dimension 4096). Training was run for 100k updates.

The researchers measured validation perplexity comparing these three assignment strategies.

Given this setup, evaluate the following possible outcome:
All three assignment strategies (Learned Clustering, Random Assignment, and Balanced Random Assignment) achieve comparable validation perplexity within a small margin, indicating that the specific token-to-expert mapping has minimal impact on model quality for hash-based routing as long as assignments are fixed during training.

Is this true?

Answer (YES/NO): NO